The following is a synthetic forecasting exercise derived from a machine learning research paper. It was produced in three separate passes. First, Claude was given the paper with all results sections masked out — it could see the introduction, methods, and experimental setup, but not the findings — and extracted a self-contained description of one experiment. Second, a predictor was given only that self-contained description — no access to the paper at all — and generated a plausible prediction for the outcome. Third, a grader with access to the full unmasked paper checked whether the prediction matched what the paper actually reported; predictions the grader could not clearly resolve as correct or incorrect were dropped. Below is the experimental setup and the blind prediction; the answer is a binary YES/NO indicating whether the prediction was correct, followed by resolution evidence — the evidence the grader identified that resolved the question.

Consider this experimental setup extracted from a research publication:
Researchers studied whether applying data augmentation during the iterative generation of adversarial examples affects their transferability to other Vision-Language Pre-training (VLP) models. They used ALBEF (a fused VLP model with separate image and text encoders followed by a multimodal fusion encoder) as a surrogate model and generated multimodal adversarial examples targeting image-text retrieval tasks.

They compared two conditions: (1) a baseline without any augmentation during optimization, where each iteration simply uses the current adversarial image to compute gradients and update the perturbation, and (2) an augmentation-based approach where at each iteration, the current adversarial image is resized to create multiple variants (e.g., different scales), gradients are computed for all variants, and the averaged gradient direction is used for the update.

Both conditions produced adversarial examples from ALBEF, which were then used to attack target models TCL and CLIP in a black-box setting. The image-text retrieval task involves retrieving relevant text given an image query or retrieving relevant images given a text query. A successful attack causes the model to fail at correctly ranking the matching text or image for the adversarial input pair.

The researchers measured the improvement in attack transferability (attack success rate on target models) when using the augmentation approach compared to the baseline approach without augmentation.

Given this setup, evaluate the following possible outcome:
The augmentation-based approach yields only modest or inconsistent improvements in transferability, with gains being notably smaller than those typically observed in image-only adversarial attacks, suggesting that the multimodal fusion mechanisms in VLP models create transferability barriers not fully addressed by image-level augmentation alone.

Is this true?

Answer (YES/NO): NO